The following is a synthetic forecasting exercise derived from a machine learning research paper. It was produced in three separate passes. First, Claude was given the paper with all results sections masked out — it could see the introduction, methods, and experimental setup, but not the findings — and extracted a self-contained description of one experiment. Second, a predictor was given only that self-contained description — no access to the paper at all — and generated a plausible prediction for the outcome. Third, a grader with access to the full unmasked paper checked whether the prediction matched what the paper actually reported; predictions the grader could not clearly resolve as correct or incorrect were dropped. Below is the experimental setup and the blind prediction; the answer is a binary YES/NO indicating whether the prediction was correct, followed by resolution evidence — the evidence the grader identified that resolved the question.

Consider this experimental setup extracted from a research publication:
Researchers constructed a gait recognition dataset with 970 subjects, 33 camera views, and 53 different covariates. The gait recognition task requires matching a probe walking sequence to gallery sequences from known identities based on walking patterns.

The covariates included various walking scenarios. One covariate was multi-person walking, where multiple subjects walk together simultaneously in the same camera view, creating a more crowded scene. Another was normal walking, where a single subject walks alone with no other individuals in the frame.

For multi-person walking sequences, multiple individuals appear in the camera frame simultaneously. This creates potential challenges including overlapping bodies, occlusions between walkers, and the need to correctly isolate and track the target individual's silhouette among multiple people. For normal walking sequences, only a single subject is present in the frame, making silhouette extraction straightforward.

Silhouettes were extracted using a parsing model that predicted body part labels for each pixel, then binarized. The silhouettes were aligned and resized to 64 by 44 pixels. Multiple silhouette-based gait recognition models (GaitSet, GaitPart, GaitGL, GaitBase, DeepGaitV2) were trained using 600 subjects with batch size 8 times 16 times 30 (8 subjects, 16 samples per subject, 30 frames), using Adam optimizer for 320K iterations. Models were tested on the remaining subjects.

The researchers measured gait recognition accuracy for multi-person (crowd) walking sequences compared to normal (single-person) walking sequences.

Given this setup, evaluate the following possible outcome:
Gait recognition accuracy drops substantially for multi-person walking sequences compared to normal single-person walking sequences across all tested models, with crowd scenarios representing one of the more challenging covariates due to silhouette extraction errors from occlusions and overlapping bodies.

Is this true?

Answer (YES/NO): YES